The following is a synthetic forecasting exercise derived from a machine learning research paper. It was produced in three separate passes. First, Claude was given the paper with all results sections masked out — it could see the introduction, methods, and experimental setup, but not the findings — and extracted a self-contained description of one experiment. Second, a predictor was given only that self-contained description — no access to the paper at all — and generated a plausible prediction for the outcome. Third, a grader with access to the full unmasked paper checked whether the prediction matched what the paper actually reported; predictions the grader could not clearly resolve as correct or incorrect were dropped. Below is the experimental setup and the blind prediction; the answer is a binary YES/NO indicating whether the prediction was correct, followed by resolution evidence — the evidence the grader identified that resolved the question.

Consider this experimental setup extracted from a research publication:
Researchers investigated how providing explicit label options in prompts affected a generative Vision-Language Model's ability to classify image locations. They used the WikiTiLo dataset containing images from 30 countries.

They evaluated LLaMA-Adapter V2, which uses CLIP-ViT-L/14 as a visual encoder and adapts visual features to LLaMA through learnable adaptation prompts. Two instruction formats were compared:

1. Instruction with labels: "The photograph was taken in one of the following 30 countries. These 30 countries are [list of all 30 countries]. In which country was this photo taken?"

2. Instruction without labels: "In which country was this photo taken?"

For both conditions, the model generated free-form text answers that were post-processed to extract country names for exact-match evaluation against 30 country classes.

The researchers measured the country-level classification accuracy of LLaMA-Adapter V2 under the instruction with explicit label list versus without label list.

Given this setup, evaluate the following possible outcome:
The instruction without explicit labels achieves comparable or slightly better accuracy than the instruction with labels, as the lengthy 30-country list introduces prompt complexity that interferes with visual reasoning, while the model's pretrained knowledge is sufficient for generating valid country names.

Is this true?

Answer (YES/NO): NO